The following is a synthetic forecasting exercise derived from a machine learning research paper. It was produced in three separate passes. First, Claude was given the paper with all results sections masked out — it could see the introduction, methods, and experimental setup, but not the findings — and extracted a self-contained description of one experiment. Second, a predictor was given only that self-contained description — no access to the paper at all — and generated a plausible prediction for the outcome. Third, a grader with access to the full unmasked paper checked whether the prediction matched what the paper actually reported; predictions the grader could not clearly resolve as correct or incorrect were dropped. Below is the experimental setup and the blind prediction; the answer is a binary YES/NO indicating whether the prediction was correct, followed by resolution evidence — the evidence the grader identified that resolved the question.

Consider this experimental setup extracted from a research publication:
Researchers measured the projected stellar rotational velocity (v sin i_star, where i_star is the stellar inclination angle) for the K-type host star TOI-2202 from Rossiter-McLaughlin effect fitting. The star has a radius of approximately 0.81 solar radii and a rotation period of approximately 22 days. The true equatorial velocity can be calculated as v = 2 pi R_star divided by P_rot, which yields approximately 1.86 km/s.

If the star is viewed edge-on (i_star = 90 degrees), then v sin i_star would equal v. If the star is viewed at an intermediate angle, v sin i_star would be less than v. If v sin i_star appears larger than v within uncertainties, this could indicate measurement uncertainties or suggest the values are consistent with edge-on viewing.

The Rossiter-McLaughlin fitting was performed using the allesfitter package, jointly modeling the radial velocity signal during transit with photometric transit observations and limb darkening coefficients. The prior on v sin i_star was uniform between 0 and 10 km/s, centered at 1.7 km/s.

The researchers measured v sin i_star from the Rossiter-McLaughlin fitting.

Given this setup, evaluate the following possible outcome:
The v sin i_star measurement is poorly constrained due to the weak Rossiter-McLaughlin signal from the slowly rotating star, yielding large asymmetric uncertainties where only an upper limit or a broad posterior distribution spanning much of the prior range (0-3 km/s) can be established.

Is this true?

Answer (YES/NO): NO